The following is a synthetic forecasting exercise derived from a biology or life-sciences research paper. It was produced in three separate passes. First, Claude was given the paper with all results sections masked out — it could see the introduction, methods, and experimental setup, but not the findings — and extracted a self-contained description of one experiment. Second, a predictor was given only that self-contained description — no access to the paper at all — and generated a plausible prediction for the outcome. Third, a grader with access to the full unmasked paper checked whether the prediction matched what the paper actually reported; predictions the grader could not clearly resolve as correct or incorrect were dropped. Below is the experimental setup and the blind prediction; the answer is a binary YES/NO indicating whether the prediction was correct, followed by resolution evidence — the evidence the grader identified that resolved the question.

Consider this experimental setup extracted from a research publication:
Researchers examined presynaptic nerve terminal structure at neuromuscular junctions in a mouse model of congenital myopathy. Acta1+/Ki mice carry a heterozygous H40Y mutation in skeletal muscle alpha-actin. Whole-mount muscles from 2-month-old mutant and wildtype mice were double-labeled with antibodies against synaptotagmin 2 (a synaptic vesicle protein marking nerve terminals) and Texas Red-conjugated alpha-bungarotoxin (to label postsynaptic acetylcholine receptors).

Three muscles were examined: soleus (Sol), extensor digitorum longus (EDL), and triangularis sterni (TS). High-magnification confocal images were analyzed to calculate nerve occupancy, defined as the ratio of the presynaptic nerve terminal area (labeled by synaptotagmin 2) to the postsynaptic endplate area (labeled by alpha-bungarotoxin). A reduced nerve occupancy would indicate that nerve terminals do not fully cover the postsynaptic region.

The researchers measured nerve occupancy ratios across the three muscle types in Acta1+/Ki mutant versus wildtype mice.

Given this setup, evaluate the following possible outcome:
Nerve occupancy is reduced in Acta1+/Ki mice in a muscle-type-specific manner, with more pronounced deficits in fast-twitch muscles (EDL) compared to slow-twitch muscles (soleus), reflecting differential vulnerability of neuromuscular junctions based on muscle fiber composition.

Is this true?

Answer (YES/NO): YES